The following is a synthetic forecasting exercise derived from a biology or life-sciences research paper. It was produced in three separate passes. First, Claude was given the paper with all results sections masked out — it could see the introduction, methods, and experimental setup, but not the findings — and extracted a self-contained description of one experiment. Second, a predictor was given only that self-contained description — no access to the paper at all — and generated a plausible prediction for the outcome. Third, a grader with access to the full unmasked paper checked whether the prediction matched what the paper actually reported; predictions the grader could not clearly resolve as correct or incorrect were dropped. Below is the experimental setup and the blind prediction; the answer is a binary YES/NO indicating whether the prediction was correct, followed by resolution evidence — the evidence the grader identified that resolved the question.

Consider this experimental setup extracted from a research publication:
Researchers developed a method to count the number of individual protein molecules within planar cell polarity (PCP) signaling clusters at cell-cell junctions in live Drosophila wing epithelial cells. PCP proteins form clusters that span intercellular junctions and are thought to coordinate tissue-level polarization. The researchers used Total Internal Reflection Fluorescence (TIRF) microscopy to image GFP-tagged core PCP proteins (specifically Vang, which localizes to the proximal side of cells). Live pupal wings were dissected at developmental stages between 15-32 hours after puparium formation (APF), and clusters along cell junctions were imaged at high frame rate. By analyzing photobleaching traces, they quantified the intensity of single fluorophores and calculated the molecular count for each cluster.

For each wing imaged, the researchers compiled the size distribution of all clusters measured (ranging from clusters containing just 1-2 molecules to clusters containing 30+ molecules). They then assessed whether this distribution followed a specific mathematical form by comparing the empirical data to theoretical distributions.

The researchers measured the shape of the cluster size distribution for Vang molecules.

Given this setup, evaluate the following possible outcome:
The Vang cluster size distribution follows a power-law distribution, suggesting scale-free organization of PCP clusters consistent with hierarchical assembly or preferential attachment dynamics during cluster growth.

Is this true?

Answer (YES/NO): NO